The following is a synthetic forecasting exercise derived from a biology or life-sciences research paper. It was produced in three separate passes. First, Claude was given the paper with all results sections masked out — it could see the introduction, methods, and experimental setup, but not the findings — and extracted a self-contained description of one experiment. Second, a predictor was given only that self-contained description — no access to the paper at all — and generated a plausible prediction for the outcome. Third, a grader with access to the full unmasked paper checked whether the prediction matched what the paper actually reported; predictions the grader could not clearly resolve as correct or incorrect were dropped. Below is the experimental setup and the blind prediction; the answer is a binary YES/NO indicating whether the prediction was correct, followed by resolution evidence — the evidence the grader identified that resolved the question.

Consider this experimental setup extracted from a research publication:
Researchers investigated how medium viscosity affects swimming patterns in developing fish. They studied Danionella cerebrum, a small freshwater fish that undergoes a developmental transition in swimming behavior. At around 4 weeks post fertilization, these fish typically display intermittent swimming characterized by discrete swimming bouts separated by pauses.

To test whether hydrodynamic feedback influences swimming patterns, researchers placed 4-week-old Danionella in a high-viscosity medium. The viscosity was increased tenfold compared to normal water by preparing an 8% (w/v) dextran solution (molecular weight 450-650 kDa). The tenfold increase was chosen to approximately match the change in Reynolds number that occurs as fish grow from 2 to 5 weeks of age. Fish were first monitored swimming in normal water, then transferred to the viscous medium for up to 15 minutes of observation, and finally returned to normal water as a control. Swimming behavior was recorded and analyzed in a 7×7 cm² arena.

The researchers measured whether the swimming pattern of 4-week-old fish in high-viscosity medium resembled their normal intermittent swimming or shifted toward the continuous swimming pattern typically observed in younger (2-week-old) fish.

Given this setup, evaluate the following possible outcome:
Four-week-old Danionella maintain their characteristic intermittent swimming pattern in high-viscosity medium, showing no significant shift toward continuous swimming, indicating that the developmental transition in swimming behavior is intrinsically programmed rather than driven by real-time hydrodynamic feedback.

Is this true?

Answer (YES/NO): NO